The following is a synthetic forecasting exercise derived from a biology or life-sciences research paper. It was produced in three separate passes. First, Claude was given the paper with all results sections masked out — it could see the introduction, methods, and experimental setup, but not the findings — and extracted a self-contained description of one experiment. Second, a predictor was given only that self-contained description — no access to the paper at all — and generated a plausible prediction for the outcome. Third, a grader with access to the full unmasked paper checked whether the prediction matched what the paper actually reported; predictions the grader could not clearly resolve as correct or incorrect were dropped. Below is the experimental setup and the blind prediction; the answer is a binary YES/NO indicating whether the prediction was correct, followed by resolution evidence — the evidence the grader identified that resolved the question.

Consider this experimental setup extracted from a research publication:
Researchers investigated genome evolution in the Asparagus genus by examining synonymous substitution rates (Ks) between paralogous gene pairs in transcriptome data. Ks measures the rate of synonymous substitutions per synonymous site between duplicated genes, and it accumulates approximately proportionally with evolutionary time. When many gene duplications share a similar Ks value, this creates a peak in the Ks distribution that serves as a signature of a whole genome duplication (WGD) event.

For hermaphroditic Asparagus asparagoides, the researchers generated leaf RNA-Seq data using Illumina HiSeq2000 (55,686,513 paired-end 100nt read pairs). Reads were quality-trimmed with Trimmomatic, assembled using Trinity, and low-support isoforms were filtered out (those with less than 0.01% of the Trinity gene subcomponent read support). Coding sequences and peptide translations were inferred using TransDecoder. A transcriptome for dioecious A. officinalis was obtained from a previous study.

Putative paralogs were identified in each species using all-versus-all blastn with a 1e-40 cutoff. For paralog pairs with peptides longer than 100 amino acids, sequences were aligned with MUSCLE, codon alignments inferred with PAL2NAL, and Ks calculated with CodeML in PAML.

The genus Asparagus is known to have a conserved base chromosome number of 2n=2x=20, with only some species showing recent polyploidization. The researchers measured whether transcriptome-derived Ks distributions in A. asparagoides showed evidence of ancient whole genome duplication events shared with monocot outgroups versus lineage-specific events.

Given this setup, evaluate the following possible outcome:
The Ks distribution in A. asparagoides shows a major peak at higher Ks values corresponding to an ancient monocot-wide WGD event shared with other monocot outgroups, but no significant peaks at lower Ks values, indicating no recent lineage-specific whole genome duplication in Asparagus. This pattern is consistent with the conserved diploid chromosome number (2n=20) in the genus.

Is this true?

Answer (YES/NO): NO